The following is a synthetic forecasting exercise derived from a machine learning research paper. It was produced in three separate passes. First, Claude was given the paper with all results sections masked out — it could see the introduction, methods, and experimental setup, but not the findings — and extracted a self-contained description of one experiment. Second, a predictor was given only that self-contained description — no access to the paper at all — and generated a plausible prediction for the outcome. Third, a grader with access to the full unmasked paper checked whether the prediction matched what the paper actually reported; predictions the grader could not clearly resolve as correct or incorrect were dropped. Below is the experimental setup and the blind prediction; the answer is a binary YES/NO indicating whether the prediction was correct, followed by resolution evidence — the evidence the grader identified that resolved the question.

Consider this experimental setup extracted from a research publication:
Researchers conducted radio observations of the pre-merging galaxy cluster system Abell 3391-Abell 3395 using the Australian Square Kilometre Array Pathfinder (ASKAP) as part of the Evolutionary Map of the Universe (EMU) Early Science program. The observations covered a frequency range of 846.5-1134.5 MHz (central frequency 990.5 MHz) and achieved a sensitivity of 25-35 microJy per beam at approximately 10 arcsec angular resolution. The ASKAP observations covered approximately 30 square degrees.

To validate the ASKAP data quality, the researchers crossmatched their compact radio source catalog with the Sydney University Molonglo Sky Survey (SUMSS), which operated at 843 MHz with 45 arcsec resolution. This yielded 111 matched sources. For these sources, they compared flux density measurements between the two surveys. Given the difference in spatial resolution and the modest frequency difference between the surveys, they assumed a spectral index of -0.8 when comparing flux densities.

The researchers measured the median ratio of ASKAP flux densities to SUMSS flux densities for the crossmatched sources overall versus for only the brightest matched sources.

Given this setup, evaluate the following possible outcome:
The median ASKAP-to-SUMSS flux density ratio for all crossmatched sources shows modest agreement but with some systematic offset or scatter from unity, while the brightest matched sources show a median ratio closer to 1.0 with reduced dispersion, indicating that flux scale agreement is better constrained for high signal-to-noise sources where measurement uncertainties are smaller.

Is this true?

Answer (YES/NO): YES